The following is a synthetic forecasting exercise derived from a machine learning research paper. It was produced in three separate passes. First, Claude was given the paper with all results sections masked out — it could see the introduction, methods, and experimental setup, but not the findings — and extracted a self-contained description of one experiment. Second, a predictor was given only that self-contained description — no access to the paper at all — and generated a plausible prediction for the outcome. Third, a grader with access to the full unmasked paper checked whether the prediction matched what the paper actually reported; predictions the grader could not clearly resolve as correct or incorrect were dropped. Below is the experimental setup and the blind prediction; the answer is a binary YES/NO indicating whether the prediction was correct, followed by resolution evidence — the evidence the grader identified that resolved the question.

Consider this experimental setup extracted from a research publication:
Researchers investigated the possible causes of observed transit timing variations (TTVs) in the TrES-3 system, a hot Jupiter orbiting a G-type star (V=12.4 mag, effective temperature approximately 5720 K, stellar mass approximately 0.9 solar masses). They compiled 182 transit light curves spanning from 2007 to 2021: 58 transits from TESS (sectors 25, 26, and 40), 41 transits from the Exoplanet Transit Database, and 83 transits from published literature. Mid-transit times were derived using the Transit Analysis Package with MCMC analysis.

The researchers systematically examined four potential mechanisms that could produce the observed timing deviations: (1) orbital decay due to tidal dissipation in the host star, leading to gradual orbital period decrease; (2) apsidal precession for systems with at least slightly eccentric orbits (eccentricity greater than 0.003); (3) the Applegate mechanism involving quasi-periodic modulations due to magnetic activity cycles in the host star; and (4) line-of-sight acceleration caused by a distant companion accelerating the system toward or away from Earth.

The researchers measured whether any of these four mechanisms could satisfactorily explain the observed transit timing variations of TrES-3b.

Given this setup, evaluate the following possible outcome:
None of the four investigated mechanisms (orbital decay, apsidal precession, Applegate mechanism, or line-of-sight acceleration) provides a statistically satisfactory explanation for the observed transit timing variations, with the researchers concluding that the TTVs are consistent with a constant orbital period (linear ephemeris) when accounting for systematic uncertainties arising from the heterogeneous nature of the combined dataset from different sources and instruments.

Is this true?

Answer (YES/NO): NO